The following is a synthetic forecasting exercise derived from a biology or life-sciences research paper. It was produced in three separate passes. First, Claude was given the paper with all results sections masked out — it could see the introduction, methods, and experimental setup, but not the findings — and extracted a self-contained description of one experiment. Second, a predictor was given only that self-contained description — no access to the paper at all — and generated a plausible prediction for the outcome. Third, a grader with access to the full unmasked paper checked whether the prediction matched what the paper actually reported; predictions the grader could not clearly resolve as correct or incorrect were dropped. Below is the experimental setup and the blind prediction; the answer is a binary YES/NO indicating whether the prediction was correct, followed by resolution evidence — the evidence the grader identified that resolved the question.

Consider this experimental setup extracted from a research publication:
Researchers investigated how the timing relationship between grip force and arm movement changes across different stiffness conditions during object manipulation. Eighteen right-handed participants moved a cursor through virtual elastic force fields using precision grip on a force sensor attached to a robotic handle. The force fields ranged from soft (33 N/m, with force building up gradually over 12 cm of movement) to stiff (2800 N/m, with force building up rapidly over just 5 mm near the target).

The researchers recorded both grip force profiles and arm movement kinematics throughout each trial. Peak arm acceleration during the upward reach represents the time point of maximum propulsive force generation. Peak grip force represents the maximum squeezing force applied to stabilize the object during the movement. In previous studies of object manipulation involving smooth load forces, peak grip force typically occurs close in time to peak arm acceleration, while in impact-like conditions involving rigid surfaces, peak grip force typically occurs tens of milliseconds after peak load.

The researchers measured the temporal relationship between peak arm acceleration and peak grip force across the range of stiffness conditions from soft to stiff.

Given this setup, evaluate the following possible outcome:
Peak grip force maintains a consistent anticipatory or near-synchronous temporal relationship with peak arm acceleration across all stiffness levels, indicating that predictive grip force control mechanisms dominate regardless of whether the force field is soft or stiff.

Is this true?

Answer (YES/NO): YES